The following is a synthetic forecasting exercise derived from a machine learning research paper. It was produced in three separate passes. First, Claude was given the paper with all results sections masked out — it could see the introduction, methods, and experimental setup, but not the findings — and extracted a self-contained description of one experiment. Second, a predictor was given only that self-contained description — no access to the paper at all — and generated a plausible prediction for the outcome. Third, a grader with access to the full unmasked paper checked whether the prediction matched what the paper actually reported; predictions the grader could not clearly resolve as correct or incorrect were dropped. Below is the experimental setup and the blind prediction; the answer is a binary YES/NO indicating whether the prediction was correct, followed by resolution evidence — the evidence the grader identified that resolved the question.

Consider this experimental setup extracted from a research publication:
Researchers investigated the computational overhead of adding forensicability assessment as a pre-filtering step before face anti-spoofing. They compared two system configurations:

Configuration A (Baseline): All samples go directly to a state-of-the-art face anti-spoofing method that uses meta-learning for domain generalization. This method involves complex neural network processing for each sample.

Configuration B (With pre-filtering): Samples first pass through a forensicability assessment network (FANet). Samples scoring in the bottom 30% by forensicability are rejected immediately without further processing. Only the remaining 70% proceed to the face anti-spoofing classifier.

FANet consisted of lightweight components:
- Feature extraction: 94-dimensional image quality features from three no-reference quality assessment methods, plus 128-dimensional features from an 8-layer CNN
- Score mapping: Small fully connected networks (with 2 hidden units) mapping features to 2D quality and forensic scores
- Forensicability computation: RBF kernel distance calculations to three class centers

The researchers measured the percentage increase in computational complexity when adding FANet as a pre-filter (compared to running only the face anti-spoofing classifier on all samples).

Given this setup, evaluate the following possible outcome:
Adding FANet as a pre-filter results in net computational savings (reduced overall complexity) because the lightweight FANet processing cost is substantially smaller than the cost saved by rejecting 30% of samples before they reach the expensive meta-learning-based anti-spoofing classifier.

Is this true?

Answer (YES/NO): NO